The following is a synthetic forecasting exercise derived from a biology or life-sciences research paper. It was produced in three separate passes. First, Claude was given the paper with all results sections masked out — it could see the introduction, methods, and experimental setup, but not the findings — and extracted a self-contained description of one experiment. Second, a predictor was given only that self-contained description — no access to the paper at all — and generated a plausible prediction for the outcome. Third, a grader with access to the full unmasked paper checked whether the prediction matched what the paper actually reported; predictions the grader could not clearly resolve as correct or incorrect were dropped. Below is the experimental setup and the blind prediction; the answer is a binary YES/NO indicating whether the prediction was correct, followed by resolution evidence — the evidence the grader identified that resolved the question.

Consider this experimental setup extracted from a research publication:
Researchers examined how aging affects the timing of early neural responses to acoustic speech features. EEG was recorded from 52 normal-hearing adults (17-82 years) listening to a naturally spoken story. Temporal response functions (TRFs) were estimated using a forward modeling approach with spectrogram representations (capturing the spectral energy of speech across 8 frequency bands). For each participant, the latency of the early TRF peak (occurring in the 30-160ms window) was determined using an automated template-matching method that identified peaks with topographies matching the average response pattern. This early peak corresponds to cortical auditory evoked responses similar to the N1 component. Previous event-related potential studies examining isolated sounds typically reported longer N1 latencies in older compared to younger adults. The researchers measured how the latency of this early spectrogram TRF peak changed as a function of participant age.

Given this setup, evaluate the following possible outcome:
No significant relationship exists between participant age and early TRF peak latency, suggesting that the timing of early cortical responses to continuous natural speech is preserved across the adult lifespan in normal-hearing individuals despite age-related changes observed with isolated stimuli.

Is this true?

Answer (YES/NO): NO